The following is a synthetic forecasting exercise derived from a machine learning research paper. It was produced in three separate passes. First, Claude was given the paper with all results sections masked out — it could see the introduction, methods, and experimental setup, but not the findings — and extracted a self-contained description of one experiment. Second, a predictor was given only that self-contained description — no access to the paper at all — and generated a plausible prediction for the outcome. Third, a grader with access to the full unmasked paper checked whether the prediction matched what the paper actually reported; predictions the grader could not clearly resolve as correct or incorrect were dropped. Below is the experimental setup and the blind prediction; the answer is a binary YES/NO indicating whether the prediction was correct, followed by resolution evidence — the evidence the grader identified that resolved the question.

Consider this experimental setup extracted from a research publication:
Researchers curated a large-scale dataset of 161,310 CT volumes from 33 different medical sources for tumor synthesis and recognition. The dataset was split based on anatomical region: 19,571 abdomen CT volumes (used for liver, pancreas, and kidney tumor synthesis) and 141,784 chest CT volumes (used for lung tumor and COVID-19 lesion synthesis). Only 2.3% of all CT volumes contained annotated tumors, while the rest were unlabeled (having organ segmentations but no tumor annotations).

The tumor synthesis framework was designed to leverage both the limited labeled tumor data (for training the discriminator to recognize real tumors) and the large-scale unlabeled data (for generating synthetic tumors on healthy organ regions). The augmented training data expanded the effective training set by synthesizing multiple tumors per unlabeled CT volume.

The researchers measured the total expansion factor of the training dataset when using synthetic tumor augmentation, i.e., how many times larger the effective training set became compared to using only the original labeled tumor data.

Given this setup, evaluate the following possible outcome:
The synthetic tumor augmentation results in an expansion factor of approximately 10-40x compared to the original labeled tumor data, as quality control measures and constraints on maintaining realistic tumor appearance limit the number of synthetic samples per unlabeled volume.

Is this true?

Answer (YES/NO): NO